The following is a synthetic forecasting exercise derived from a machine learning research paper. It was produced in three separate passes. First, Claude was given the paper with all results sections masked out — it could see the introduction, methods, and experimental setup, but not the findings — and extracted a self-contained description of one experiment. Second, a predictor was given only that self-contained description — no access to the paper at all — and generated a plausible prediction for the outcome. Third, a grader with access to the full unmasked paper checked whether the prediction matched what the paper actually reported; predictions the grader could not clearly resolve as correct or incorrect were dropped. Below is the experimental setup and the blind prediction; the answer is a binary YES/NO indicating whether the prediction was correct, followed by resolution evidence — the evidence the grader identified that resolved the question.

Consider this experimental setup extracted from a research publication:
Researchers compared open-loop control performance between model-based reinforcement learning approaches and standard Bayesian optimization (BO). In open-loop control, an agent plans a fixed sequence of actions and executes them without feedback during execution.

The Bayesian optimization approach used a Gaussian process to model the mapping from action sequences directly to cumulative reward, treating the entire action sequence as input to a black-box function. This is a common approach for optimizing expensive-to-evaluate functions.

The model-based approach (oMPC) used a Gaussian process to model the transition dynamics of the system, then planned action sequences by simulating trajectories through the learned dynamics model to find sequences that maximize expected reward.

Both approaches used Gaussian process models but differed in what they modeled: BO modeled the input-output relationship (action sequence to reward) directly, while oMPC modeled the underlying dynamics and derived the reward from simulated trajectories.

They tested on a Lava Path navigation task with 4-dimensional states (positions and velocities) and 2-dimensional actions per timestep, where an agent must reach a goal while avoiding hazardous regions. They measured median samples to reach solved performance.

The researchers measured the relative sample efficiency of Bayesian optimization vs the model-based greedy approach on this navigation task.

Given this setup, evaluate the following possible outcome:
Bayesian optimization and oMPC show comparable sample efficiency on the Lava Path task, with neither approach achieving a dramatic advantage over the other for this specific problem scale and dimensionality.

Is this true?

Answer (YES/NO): NO